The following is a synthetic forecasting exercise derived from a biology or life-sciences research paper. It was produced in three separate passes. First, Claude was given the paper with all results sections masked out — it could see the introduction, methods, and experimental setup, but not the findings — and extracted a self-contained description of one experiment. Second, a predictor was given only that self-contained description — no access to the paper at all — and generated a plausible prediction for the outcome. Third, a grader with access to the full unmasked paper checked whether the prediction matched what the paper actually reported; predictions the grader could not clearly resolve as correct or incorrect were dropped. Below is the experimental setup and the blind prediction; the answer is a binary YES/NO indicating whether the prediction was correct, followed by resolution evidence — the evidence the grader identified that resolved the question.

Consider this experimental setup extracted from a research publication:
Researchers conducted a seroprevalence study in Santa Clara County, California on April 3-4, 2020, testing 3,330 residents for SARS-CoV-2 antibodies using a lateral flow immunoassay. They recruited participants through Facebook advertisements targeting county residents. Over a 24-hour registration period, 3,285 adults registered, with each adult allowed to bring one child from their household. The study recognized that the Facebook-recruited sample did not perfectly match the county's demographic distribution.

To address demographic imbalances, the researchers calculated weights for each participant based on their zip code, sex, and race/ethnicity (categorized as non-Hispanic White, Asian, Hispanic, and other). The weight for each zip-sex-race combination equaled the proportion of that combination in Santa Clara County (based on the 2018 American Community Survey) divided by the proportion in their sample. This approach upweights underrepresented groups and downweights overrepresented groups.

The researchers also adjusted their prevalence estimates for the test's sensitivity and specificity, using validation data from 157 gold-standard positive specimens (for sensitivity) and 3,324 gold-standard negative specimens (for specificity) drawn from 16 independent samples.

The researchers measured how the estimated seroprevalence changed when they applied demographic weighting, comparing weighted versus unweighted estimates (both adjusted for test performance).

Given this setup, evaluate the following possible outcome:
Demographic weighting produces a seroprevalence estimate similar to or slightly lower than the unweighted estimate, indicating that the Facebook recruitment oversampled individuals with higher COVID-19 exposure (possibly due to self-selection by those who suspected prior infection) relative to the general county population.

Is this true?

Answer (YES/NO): NO